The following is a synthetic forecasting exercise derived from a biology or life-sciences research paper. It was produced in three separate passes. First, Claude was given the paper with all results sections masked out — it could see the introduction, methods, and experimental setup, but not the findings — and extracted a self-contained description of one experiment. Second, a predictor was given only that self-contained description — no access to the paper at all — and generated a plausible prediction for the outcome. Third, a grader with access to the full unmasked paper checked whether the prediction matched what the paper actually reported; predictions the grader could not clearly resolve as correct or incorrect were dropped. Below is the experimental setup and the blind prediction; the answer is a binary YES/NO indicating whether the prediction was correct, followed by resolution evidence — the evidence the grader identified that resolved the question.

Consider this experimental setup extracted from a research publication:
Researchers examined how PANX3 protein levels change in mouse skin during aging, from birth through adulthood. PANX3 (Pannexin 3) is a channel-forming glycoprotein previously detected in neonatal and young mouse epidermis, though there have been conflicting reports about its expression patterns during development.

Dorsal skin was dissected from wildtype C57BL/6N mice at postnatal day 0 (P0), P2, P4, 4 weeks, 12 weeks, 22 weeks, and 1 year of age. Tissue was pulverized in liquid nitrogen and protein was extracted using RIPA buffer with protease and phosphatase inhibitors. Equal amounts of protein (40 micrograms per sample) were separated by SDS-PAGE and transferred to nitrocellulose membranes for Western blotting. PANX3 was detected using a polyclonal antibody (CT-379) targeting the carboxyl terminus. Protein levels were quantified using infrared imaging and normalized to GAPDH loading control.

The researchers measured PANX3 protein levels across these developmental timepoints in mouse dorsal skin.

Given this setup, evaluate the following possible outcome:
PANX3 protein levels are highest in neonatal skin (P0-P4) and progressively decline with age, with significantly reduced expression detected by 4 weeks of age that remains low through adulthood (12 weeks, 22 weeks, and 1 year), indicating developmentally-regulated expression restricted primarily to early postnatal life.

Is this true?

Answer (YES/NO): NO